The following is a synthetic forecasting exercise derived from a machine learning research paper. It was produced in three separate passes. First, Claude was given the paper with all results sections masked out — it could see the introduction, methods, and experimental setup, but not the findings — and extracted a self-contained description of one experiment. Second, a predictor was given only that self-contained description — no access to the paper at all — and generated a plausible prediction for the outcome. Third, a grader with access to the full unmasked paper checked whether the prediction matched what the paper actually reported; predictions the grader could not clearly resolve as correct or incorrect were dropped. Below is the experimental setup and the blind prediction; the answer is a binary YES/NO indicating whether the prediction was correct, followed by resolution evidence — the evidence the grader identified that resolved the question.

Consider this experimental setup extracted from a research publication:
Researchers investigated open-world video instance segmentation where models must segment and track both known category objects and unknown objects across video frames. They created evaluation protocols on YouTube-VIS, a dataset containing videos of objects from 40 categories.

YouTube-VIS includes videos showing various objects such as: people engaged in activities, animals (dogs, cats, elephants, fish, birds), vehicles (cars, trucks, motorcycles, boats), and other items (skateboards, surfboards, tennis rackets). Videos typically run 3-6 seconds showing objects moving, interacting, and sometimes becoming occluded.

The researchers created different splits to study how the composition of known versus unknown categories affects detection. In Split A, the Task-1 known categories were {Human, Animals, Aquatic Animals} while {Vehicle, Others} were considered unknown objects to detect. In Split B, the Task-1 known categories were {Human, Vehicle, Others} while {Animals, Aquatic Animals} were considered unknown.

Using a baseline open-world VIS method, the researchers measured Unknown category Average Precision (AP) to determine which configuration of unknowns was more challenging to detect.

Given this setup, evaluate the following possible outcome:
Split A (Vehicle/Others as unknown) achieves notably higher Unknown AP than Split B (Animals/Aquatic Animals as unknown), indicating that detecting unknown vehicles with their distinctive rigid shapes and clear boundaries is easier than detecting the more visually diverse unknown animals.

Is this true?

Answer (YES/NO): YES